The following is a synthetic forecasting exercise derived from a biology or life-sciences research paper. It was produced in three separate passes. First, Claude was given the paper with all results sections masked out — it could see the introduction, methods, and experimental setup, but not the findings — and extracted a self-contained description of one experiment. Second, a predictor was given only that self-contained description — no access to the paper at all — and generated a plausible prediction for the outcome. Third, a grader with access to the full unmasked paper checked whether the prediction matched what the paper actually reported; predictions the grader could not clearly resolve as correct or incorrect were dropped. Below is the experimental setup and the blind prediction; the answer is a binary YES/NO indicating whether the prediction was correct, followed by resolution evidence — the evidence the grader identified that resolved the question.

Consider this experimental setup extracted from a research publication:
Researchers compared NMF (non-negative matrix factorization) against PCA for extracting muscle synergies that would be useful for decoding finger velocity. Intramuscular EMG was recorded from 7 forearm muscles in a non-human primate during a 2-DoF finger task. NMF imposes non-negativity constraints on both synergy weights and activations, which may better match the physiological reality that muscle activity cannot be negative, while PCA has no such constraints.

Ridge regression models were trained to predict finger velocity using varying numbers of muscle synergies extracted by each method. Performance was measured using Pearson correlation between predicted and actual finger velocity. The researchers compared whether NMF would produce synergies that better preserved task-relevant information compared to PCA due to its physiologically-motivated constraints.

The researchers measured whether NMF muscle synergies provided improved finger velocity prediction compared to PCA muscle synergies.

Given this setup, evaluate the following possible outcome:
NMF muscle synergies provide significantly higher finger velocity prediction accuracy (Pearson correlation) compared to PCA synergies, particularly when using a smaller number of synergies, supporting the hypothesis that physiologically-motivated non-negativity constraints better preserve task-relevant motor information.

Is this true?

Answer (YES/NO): NO